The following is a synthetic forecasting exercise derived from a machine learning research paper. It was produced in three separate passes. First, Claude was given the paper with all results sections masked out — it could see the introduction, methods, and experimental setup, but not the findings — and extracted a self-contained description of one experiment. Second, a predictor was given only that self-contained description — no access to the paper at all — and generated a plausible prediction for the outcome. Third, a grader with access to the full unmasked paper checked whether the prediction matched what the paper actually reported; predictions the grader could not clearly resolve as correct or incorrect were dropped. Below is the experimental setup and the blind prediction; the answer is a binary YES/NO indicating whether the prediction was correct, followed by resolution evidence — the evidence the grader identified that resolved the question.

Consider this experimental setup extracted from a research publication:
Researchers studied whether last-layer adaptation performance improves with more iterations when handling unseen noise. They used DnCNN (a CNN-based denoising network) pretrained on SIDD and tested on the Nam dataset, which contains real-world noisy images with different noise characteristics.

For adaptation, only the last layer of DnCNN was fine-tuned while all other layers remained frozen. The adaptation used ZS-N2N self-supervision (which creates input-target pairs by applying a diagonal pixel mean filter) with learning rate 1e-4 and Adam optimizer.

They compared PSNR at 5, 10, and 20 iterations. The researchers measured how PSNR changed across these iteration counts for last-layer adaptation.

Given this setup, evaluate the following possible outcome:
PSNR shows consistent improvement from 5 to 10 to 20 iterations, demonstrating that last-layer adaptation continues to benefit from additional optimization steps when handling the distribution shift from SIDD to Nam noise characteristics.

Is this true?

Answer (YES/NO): YES